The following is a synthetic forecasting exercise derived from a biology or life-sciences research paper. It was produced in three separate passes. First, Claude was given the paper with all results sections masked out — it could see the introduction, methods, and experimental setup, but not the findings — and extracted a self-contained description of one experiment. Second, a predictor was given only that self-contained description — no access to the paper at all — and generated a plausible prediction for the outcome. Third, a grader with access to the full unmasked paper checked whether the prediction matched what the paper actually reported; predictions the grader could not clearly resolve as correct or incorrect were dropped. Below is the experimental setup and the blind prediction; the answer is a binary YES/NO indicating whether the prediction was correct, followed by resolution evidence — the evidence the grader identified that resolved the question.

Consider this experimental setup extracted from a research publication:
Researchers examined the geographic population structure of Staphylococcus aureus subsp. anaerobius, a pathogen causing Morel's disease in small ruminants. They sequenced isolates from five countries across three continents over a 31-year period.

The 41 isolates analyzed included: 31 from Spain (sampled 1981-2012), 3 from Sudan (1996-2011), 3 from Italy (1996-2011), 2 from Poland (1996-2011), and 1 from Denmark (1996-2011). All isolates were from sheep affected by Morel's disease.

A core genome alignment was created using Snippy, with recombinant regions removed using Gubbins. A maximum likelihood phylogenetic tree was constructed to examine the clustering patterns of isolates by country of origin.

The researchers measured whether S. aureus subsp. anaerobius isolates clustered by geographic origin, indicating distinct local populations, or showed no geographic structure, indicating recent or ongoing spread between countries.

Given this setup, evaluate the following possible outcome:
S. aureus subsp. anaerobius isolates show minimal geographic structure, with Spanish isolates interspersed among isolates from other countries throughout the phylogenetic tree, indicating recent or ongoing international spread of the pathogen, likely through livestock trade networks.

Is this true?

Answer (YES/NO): NO